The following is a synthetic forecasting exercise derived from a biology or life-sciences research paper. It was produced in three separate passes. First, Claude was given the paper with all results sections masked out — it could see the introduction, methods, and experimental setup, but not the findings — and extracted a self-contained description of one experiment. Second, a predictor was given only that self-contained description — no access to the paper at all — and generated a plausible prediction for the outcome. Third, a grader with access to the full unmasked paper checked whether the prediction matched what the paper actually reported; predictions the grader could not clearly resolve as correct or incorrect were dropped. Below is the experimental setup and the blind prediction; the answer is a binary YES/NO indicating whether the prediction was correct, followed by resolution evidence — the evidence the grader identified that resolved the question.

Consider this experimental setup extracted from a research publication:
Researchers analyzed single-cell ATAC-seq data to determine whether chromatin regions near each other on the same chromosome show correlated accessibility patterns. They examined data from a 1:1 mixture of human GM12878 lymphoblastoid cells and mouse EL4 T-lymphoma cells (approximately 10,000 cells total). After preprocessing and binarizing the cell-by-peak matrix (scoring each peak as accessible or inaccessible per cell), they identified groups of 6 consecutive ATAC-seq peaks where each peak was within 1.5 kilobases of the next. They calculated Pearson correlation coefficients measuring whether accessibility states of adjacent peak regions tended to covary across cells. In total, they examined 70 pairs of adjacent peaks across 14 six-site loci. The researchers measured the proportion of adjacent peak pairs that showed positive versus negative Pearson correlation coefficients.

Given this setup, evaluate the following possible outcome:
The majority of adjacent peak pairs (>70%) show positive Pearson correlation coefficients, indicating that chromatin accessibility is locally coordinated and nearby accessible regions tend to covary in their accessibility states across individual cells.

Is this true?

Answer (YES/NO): YES